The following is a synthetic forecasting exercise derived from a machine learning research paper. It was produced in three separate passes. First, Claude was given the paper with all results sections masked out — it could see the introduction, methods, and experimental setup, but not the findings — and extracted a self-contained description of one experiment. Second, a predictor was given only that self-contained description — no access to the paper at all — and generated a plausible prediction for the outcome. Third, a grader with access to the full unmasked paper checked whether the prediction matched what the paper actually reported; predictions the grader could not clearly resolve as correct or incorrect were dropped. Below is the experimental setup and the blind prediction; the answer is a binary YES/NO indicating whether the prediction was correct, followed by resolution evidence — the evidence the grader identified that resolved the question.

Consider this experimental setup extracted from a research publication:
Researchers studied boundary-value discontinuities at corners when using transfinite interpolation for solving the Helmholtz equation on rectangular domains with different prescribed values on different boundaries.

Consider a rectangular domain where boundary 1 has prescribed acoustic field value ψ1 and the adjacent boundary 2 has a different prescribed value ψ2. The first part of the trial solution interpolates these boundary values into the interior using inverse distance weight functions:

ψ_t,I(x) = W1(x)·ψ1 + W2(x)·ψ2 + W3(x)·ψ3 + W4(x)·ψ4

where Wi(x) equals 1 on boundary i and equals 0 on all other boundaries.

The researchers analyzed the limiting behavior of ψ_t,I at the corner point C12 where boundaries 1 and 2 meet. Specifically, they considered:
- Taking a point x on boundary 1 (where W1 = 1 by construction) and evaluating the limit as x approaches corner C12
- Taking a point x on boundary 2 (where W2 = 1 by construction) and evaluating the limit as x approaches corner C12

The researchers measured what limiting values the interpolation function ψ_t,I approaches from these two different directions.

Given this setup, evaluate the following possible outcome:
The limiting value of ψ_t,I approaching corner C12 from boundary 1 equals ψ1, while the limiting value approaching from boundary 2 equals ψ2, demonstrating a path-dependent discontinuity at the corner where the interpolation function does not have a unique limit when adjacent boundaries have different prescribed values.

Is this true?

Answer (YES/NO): YES